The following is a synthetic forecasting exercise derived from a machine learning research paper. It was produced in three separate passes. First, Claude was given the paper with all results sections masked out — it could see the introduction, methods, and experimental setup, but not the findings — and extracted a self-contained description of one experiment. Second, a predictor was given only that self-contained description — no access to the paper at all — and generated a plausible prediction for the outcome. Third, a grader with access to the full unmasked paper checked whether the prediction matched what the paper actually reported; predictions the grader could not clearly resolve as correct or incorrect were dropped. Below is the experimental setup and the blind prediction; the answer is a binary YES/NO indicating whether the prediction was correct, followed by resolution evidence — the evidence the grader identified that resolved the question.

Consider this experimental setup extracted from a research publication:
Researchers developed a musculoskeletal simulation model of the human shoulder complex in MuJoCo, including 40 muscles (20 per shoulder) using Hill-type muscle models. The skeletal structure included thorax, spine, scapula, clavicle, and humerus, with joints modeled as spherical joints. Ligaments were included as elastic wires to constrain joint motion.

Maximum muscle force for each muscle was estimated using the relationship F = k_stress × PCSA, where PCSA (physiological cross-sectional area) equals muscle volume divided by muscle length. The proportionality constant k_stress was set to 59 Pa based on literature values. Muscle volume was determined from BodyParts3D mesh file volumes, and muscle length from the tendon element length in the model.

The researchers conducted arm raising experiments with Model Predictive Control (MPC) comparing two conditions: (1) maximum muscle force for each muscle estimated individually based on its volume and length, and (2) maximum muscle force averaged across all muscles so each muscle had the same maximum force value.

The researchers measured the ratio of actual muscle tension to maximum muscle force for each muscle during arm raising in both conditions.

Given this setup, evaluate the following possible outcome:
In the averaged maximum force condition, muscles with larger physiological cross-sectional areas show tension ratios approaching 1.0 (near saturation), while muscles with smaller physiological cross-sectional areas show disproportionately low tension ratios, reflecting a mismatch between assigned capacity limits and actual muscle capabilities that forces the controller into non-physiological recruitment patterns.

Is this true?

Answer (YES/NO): NO